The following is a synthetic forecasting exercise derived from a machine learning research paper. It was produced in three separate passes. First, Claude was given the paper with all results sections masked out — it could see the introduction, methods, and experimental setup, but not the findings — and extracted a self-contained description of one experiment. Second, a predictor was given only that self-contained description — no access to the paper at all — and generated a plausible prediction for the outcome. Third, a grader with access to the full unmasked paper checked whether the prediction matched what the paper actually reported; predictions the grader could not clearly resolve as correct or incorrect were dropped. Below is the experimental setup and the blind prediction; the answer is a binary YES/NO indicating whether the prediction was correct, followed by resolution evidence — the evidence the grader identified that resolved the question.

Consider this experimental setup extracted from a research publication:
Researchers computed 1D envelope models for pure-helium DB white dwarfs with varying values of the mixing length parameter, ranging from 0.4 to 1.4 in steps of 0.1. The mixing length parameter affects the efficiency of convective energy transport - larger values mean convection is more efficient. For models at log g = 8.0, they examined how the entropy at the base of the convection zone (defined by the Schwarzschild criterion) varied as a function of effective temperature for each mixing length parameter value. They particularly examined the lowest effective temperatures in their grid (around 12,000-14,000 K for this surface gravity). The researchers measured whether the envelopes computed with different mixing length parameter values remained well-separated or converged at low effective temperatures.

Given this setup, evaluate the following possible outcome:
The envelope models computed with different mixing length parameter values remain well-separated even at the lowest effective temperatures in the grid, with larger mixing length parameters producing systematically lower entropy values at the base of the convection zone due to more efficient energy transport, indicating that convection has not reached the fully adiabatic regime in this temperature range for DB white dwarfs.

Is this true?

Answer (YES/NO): NO